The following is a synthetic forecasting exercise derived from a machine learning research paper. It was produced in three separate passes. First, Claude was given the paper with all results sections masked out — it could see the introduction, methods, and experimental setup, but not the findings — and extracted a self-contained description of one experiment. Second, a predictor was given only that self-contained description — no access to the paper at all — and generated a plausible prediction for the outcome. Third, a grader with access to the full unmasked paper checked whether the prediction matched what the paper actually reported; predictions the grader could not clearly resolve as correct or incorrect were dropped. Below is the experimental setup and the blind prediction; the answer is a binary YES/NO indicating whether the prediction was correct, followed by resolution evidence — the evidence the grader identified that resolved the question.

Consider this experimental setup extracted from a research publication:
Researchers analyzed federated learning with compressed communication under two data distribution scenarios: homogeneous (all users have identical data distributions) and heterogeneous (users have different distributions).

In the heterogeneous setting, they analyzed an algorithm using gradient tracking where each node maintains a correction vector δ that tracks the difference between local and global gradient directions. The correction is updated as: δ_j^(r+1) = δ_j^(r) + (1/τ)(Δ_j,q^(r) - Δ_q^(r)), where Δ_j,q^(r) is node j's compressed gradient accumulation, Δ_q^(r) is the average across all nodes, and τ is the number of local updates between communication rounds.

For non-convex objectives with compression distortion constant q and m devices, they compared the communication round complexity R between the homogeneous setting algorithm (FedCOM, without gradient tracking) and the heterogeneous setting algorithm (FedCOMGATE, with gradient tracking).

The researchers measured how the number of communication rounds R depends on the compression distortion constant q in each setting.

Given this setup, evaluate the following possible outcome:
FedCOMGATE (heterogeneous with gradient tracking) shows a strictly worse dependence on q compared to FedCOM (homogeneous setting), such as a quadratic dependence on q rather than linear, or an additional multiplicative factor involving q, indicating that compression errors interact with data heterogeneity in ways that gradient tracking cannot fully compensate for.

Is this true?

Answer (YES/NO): YES